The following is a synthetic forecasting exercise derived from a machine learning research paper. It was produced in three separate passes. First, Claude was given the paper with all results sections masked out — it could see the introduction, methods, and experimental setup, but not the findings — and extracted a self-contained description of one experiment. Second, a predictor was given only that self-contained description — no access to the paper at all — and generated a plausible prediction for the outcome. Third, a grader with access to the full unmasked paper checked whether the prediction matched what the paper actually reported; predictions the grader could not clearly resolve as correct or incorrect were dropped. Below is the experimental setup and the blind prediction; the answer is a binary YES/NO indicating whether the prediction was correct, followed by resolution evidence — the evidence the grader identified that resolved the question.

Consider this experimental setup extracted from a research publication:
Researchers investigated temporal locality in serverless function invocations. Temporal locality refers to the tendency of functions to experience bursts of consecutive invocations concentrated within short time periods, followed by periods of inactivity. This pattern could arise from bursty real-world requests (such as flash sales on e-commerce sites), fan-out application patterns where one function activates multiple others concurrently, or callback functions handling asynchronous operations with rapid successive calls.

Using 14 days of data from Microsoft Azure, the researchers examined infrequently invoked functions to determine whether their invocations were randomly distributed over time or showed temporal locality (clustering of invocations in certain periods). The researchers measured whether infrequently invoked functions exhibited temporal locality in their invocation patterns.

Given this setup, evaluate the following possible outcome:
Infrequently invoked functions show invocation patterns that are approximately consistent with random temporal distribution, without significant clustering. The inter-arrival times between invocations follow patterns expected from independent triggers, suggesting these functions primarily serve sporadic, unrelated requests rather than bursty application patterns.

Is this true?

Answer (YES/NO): NO